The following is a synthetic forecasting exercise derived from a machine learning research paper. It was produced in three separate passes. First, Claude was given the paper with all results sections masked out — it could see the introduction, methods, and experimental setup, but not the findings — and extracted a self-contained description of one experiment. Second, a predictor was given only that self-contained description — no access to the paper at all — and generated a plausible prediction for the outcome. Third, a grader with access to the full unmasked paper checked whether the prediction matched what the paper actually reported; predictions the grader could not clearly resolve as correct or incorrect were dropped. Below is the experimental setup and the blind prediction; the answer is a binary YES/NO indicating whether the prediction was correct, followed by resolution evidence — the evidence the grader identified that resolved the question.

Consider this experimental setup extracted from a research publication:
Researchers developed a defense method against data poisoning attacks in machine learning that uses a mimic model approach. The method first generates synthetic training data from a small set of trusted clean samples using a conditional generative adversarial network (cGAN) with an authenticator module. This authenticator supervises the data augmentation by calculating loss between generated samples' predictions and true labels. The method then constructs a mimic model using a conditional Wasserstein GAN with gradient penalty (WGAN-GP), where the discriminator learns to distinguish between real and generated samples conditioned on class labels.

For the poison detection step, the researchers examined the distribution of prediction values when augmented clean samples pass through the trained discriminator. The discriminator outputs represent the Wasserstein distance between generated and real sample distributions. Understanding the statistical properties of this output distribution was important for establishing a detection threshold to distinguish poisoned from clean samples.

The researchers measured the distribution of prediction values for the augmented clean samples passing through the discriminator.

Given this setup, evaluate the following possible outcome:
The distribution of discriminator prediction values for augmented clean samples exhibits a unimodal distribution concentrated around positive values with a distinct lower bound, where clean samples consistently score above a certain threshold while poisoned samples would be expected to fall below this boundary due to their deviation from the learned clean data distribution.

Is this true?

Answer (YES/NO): NO